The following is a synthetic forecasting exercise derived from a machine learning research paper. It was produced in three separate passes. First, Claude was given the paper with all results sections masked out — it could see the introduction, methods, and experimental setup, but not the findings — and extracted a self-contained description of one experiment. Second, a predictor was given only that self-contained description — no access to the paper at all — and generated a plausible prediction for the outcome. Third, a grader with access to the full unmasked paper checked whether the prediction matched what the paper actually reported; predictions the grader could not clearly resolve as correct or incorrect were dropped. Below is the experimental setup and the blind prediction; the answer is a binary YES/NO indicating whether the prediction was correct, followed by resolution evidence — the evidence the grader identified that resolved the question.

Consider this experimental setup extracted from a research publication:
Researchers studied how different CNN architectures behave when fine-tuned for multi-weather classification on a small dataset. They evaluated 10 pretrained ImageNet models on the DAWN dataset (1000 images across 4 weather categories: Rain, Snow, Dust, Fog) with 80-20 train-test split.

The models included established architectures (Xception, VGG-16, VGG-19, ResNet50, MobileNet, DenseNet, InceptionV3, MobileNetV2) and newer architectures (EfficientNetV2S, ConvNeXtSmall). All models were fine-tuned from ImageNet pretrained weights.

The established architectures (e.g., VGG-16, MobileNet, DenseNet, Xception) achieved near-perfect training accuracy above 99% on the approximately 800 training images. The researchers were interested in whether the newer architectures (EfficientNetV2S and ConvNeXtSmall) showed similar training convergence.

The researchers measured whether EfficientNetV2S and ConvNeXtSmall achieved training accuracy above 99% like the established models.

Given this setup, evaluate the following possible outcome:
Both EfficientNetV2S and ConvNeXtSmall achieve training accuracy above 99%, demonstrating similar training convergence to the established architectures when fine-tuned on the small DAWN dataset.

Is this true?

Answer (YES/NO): NO